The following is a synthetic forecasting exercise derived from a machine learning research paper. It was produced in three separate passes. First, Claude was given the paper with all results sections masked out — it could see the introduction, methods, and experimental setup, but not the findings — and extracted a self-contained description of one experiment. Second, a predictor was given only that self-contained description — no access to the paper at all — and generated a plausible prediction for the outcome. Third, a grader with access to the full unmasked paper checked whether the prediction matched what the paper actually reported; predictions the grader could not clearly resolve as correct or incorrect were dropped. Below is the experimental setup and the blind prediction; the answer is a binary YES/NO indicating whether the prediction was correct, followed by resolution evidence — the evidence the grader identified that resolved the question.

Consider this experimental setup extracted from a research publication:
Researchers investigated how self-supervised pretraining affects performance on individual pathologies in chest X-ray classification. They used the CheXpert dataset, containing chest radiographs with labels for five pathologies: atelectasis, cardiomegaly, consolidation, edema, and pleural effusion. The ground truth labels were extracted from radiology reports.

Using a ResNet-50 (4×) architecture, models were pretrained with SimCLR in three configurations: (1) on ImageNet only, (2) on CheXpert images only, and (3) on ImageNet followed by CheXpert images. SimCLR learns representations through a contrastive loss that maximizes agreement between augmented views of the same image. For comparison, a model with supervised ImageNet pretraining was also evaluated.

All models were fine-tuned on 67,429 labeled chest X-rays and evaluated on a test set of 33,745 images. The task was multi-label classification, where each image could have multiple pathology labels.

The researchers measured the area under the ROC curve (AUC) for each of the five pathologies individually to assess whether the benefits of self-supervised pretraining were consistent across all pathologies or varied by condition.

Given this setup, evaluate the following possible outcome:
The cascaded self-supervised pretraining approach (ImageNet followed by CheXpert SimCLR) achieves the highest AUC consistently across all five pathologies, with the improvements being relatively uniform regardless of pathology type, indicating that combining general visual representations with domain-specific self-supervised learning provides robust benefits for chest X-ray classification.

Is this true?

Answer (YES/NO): NO